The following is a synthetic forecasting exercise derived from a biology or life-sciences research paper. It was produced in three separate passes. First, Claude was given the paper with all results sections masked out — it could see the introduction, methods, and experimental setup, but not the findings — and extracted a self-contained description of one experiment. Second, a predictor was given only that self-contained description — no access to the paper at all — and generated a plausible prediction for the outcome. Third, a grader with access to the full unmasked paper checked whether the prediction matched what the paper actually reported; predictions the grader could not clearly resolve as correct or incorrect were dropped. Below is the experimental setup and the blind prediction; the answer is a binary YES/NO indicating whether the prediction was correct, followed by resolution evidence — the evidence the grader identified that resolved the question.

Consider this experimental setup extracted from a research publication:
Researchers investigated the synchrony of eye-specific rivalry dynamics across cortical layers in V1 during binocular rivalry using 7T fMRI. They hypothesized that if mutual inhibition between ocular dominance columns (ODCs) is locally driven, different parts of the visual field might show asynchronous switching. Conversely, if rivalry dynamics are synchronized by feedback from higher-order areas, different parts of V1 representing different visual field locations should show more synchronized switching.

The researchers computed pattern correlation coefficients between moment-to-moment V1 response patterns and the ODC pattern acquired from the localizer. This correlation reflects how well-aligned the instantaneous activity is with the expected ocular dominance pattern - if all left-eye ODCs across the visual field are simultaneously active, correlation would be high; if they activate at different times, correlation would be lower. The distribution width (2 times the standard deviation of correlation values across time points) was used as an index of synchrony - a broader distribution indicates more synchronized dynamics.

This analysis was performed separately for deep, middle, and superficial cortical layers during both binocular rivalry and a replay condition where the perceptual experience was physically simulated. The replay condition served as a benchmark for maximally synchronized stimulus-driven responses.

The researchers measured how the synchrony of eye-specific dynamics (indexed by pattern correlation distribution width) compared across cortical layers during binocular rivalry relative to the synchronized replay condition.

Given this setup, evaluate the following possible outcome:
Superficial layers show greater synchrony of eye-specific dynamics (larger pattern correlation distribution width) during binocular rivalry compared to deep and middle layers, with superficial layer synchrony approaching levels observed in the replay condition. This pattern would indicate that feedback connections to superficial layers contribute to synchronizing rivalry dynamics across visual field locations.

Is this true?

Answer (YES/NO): NO